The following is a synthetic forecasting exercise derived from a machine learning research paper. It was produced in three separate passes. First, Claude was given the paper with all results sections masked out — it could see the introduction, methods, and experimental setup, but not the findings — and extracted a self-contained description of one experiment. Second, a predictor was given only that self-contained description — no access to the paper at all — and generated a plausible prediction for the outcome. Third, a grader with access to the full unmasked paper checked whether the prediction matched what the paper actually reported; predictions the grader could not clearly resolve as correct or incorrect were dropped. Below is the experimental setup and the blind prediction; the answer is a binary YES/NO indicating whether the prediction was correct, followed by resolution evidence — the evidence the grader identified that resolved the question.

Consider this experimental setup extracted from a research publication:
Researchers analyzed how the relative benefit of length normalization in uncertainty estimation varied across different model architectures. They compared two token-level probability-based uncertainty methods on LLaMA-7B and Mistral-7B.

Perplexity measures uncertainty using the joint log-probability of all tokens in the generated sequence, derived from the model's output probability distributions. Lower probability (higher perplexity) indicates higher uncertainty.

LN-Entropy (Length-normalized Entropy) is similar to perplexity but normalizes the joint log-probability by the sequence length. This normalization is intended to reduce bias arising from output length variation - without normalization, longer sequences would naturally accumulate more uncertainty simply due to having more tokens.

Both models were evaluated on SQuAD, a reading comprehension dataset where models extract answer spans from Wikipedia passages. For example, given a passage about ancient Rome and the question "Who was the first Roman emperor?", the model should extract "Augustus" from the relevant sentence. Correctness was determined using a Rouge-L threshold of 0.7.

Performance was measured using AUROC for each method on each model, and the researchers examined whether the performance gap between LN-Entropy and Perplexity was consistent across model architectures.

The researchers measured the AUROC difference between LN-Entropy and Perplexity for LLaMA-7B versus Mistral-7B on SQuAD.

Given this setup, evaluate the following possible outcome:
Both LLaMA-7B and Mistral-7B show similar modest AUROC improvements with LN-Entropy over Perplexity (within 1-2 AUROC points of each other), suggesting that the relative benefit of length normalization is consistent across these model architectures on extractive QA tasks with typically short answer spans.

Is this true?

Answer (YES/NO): NO